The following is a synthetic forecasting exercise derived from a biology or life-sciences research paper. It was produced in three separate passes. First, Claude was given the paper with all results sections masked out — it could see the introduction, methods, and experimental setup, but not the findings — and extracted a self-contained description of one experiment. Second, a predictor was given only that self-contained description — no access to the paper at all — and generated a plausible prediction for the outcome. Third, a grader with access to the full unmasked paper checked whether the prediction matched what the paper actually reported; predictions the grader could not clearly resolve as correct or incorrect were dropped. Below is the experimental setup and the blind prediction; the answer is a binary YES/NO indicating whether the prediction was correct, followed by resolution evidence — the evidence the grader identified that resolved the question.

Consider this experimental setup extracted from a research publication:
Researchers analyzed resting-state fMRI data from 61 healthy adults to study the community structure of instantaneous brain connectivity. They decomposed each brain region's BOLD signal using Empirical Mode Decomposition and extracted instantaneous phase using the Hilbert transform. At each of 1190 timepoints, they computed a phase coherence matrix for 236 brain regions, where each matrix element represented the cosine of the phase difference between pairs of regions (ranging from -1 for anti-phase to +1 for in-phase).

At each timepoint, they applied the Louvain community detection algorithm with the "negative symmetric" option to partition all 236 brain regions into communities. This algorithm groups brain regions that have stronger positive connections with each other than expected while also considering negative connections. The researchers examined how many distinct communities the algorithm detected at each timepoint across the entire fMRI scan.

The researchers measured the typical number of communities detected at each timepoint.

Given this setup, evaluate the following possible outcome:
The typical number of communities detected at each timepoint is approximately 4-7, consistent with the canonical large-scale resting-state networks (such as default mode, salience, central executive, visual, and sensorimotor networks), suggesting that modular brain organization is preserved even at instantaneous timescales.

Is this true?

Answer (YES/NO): NO